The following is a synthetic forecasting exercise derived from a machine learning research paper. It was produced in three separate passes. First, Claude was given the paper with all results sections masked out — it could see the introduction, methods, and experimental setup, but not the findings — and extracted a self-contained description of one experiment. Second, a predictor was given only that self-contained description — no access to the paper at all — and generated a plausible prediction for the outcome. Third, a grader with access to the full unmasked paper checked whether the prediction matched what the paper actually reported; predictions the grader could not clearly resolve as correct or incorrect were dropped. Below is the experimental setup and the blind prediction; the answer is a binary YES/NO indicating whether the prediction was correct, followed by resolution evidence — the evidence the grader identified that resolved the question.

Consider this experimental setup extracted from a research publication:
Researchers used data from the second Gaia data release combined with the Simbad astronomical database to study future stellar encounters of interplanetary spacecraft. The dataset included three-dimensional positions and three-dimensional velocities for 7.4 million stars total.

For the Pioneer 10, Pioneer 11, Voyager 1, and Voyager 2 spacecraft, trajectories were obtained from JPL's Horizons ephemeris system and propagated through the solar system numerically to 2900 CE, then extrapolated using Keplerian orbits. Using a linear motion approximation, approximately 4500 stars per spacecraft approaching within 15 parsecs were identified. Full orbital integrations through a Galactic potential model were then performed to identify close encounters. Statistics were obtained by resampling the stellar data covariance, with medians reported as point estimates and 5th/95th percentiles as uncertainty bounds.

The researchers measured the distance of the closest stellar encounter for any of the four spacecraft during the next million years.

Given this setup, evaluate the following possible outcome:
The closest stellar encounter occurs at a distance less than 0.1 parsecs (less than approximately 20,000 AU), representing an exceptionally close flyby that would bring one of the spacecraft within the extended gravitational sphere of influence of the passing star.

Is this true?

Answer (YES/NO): NO